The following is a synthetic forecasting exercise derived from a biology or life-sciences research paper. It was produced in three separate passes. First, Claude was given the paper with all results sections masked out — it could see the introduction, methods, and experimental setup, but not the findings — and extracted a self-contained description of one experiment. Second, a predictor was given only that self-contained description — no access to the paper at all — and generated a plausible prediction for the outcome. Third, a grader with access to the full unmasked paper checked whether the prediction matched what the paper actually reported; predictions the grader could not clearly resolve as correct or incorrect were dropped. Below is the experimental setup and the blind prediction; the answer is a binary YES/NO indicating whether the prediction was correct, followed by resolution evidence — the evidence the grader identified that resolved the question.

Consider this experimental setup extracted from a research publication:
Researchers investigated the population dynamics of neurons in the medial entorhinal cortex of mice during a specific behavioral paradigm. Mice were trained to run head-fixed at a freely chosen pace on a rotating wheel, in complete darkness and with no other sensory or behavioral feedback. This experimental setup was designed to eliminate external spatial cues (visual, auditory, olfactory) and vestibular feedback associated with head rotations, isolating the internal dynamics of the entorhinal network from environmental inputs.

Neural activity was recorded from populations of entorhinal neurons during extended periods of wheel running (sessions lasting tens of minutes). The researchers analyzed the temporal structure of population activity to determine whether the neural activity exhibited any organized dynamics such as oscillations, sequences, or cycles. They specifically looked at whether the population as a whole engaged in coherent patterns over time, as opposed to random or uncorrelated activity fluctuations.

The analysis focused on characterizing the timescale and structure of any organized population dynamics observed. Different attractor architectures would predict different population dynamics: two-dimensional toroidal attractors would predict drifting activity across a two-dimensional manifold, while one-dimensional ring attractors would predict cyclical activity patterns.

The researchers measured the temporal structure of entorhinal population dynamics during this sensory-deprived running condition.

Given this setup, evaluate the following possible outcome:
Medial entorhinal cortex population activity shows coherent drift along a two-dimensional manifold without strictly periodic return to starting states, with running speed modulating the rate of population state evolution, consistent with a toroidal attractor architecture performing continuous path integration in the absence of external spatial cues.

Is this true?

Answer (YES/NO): NO